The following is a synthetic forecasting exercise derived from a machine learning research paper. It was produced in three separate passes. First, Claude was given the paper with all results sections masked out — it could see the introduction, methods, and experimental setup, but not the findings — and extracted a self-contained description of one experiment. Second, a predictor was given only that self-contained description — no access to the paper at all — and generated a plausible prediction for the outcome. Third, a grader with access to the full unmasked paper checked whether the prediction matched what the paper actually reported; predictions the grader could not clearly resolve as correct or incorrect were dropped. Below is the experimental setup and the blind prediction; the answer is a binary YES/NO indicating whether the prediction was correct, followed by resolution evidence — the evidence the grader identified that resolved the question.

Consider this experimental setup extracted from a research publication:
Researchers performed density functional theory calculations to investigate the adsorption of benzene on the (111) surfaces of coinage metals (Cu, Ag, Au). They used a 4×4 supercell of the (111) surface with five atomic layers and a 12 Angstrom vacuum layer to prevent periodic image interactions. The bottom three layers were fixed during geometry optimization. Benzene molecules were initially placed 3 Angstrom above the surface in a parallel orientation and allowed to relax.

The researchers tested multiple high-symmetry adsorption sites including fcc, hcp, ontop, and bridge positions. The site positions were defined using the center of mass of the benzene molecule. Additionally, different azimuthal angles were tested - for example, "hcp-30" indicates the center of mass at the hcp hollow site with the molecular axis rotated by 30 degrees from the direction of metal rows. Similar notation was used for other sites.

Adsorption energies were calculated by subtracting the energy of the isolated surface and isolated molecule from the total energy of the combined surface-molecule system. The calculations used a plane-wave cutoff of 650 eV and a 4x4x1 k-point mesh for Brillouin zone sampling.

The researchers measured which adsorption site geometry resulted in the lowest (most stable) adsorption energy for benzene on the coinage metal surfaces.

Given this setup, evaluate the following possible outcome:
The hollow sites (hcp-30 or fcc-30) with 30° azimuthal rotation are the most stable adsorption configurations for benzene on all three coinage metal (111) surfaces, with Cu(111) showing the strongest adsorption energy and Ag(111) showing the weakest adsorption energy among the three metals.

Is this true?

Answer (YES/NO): NO